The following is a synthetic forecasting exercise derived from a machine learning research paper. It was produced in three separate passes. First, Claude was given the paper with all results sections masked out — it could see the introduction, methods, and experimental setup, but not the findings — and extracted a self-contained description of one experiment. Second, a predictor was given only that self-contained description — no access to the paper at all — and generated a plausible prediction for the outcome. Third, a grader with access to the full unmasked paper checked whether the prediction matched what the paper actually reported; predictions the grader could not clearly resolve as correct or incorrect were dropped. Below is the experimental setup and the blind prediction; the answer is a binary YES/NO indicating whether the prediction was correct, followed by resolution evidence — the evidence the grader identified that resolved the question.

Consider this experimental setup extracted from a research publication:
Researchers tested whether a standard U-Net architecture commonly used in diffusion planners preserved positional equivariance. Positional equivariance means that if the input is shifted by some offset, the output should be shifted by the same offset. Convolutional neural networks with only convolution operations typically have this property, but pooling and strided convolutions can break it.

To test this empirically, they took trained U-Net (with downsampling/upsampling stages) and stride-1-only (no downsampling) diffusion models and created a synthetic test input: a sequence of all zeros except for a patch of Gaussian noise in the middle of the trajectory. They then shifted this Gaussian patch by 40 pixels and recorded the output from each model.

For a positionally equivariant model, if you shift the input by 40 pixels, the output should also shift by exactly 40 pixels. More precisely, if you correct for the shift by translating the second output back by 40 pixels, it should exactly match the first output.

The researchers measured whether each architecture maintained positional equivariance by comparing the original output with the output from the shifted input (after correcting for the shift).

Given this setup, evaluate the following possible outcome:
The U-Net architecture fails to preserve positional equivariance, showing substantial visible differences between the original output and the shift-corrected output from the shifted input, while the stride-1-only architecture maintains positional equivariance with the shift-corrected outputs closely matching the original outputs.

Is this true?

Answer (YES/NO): YES